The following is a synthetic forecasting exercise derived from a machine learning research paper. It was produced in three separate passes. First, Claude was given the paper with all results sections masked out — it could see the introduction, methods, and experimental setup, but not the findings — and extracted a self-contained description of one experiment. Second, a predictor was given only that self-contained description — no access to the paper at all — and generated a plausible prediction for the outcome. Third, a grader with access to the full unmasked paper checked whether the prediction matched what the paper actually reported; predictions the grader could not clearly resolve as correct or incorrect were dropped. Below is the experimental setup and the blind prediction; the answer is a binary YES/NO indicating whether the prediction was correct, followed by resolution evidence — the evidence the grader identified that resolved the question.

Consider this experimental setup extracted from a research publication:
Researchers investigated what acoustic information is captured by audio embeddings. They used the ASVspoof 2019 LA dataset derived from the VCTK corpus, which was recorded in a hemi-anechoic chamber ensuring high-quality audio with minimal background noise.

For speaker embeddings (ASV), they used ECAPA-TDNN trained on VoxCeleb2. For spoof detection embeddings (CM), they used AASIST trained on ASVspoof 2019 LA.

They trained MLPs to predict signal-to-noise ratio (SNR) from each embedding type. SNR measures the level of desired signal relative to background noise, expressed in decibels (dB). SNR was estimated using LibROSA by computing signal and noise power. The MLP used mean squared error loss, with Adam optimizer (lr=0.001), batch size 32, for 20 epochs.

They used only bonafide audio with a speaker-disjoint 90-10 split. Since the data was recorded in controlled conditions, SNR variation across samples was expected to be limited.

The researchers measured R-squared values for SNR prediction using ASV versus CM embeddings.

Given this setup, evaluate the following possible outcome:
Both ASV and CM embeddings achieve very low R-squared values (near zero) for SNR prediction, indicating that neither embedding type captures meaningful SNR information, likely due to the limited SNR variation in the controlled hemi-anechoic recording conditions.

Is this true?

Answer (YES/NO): YES